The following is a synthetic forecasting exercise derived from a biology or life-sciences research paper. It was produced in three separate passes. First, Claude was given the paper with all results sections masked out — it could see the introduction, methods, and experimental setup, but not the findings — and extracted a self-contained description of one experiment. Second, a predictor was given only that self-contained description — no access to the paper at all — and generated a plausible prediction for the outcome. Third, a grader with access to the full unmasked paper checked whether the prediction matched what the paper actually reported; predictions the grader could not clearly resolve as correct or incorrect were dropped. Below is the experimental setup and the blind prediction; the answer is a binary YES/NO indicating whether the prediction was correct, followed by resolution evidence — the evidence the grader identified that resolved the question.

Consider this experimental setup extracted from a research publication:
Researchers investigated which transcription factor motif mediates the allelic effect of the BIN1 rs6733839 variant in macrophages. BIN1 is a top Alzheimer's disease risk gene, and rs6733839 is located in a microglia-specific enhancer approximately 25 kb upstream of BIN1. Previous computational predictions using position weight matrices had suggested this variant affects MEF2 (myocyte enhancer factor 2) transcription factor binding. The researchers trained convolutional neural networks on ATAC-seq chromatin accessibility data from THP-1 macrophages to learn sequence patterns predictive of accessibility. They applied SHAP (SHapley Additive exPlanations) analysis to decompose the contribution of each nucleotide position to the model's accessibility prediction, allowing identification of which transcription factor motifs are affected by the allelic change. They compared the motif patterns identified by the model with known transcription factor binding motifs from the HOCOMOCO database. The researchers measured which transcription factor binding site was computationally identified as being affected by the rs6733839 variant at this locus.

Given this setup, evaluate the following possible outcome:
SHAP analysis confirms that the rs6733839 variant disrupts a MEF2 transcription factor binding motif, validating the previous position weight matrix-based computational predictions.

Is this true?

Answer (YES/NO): NO